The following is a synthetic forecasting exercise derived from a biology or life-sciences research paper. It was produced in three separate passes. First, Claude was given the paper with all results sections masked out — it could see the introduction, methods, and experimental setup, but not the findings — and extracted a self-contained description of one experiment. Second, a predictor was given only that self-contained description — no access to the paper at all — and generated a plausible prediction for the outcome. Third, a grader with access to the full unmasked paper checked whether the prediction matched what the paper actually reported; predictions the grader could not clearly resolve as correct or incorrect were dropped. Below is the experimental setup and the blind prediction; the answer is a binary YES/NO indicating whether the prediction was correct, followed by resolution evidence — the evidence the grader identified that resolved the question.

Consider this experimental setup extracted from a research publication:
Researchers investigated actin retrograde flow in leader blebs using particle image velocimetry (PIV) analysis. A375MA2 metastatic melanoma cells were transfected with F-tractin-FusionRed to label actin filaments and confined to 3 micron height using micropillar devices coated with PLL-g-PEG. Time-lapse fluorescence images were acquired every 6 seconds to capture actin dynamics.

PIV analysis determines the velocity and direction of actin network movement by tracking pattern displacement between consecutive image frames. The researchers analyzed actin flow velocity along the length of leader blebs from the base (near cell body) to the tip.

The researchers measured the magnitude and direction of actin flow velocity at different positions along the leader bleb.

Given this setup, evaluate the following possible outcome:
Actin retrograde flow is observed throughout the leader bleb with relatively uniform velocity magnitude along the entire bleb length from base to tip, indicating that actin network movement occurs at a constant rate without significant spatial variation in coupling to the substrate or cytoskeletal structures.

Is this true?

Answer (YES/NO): NO